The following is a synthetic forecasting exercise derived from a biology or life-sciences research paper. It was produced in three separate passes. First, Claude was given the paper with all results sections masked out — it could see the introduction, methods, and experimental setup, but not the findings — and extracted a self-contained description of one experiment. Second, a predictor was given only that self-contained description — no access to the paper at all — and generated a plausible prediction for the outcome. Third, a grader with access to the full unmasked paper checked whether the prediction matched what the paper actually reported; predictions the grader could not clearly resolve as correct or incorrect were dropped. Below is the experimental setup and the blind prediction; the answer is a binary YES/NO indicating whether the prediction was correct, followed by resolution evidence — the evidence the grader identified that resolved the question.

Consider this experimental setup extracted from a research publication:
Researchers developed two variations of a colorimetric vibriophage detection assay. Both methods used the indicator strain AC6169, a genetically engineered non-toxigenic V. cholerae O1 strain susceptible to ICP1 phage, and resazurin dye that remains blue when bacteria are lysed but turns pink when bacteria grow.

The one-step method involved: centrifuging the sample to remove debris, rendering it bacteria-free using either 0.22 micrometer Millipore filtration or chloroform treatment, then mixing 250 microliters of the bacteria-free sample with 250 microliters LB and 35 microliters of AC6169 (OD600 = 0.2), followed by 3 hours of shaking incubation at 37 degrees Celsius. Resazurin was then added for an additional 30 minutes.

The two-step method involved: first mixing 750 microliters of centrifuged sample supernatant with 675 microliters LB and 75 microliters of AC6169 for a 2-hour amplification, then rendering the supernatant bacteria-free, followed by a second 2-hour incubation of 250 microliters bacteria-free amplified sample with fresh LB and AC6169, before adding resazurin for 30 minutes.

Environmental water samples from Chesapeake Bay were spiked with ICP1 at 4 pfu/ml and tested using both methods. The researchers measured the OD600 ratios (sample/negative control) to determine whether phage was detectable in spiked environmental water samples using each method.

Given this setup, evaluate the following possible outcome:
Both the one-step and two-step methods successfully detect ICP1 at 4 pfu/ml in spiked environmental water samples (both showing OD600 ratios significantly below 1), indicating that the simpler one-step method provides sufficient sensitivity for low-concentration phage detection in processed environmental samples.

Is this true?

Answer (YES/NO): NO